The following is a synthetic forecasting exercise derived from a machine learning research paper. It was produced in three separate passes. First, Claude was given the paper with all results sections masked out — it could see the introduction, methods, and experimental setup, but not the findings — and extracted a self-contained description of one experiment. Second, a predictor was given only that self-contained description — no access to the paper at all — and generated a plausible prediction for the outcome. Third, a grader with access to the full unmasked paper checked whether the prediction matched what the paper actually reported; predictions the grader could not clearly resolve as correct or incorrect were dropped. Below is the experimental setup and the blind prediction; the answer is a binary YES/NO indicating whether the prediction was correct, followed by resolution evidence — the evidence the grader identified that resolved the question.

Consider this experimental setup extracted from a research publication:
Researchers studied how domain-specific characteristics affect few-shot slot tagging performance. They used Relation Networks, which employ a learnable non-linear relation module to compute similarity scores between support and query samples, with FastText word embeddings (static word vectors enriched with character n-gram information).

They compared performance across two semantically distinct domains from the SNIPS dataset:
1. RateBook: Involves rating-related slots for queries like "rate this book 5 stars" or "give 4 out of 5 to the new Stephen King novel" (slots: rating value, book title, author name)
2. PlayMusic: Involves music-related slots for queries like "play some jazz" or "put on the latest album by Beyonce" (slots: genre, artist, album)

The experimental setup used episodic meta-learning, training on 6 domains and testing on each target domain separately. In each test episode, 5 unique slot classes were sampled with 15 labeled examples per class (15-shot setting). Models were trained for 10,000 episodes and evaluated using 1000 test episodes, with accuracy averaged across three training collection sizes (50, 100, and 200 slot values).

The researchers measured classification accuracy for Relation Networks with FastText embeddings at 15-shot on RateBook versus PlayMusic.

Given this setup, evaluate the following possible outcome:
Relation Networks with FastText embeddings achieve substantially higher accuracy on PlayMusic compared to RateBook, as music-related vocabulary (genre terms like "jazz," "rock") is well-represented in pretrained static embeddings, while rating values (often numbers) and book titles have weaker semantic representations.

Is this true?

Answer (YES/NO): NO